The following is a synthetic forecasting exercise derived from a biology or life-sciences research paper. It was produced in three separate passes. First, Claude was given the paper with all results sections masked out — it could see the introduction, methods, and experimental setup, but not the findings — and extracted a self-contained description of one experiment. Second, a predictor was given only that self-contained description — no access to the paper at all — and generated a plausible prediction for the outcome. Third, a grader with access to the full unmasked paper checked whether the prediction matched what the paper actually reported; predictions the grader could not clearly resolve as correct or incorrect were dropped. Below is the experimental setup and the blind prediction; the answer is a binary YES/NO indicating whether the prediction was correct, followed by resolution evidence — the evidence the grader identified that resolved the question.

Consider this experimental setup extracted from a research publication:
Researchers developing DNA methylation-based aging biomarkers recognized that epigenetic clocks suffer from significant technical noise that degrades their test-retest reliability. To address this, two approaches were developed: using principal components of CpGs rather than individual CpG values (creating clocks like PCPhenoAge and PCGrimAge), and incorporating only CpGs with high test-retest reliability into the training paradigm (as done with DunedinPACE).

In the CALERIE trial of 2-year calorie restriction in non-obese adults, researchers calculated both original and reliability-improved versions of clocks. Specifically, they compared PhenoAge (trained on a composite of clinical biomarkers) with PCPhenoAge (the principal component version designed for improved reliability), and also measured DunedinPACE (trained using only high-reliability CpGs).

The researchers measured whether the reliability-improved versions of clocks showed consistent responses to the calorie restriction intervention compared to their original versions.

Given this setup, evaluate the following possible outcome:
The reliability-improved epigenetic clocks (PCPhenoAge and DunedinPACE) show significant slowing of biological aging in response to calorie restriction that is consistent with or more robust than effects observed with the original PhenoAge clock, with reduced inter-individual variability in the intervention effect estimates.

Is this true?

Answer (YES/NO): NO